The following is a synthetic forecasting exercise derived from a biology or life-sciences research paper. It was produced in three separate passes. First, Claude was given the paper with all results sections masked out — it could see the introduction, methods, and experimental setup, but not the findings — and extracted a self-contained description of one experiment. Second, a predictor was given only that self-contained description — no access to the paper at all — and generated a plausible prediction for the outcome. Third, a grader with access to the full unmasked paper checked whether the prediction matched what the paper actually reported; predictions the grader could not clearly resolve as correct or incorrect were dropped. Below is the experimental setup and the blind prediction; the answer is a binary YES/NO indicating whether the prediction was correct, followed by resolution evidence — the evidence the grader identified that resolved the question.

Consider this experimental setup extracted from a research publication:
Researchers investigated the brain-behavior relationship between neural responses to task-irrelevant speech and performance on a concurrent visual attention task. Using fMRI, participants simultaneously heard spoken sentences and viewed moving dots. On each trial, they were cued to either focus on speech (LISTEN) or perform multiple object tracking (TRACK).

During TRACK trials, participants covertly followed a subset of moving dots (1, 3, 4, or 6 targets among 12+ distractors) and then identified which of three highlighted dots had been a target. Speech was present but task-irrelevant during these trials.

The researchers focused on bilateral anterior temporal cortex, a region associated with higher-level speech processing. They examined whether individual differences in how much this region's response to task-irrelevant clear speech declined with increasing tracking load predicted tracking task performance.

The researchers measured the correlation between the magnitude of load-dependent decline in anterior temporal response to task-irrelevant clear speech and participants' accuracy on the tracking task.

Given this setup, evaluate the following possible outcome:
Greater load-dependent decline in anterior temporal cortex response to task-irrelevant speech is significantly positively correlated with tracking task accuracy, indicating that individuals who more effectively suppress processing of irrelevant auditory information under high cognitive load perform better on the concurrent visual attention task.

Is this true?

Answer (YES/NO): NO